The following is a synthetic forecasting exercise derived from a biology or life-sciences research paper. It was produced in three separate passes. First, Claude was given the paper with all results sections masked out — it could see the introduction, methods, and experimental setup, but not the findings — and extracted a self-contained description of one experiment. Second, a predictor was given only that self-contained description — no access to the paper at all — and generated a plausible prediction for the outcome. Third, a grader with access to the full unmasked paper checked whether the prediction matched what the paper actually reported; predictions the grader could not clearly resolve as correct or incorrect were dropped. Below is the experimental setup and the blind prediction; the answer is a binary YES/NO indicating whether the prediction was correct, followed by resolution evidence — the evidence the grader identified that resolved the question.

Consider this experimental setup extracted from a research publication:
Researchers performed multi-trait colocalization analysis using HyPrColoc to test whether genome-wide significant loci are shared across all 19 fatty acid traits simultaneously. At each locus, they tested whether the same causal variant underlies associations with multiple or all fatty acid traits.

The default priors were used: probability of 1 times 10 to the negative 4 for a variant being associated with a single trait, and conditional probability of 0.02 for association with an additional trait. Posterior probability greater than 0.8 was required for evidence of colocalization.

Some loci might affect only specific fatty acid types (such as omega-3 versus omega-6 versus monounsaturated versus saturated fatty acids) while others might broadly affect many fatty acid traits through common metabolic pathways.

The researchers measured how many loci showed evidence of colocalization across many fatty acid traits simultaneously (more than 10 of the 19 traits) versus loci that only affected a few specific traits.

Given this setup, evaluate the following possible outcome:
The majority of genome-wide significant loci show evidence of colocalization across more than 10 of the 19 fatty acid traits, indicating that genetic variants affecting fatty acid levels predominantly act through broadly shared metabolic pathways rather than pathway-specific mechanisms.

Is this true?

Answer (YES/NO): NO